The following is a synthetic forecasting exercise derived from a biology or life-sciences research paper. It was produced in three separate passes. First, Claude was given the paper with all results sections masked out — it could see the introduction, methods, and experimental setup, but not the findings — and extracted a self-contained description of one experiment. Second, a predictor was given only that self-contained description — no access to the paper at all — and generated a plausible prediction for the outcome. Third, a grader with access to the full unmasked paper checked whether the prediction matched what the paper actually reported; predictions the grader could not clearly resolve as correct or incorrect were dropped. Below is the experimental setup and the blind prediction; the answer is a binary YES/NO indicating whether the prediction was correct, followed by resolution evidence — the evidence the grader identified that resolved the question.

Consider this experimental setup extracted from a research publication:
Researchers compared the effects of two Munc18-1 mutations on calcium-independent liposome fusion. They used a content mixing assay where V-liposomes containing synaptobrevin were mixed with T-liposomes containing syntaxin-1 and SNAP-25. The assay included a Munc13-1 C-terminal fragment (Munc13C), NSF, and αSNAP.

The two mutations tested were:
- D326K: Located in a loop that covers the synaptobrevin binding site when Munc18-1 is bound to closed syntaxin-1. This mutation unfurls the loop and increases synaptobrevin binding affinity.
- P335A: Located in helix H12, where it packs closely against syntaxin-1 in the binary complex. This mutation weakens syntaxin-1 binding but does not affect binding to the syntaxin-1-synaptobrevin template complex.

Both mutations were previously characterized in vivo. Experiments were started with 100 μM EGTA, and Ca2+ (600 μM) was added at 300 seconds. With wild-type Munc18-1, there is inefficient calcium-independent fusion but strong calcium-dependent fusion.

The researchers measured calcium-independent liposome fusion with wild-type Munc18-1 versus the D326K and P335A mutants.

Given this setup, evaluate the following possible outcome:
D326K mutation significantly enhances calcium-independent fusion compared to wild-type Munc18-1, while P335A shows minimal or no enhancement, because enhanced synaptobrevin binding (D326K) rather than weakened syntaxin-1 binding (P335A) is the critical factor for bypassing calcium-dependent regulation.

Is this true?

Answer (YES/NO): NO